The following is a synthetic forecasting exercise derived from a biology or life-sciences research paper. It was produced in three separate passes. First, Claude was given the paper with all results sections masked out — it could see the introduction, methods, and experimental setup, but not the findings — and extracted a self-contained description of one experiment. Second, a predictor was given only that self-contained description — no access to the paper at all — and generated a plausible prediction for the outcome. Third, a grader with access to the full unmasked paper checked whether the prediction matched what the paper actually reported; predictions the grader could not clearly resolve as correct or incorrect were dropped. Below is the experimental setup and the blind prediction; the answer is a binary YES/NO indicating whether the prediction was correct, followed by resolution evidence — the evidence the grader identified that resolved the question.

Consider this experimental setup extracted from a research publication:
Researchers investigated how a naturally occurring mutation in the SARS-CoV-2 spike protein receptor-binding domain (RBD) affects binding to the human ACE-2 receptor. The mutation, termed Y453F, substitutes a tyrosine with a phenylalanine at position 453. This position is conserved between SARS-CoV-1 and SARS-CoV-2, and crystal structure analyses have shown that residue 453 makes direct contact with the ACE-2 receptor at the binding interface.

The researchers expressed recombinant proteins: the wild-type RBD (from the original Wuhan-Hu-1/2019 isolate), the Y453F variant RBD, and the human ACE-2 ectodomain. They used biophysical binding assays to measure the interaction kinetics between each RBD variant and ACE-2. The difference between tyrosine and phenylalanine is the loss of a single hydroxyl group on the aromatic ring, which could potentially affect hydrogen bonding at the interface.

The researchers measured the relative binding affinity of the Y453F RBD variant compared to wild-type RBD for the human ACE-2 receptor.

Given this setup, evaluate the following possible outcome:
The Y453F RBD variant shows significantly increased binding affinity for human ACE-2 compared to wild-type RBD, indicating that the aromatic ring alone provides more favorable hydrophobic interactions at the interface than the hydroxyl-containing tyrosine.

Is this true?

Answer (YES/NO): YES